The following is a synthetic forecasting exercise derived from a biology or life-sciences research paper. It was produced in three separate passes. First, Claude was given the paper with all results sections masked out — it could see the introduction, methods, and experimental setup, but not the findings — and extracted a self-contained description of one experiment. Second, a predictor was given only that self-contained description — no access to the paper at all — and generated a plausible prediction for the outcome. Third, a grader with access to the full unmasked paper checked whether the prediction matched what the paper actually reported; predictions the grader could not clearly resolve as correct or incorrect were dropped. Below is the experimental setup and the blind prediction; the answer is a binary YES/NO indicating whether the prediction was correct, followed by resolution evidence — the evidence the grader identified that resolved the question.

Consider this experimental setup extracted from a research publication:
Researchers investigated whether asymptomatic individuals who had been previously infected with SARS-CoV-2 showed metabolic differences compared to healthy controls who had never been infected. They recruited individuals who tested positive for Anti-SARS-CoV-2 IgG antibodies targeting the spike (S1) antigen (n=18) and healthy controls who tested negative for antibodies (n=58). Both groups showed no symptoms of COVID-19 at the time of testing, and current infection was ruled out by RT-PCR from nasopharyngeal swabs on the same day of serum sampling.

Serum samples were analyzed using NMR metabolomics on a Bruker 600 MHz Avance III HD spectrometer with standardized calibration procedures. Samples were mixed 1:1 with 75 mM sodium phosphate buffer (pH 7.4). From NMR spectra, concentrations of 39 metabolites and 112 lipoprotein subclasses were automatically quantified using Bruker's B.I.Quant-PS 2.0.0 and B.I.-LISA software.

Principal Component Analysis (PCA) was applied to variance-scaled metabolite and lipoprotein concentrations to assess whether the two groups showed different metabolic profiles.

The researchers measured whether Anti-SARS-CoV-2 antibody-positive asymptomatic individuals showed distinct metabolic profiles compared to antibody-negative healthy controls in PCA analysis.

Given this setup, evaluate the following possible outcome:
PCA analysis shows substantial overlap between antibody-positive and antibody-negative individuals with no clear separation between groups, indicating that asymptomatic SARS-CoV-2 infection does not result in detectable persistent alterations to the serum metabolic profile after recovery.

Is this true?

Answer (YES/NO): YES